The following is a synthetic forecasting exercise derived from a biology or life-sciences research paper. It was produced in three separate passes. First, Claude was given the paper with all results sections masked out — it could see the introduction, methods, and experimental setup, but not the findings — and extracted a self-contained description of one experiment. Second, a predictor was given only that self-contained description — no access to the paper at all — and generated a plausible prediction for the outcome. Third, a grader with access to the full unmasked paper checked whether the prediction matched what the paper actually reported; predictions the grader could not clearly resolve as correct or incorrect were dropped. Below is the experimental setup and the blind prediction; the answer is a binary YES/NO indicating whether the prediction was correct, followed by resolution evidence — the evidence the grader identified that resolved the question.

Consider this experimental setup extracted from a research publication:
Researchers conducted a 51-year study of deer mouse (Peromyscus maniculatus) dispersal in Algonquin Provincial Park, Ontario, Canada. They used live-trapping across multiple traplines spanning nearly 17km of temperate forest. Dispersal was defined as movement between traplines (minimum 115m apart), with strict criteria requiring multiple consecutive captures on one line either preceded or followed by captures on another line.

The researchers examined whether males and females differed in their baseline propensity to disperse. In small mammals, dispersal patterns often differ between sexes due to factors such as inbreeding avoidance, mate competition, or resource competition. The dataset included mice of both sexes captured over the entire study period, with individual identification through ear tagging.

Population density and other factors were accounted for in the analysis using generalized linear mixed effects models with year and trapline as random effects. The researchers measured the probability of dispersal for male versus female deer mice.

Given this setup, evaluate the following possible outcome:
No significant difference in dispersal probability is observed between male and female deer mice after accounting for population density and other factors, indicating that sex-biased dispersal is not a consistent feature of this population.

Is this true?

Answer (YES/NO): NO